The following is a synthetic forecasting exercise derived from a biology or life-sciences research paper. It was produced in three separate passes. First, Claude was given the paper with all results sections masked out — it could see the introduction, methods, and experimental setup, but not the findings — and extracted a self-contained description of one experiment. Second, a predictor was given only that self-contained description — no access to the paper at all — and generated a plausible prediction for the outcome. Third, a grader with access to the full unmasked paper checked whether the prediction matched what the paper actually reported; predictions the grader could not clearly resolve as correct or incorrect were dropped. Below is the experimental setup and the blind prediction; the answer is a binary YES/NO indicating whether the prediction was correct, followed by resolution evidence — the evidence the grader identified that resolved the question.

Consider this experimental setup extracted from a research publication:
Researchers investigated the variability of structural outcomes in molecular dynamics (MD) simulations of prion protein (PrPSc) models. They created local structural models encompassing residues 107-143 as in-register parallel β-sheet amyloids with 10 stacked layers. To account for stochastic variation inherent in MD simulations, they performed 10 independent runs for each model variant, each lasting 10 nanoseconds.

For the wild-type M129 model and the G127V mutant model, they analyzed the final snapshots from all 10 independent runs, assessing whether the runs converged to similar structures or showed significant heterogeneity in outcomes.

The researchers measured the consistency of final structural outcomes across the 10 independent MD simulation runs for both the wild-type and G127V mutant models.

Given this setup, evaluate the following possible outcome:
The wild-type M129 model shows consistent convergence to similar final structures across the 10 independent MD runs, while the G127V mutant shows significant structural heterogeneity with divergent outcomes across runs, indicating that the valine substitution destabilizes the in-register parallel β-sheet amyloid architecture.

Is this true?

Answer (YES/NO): YES